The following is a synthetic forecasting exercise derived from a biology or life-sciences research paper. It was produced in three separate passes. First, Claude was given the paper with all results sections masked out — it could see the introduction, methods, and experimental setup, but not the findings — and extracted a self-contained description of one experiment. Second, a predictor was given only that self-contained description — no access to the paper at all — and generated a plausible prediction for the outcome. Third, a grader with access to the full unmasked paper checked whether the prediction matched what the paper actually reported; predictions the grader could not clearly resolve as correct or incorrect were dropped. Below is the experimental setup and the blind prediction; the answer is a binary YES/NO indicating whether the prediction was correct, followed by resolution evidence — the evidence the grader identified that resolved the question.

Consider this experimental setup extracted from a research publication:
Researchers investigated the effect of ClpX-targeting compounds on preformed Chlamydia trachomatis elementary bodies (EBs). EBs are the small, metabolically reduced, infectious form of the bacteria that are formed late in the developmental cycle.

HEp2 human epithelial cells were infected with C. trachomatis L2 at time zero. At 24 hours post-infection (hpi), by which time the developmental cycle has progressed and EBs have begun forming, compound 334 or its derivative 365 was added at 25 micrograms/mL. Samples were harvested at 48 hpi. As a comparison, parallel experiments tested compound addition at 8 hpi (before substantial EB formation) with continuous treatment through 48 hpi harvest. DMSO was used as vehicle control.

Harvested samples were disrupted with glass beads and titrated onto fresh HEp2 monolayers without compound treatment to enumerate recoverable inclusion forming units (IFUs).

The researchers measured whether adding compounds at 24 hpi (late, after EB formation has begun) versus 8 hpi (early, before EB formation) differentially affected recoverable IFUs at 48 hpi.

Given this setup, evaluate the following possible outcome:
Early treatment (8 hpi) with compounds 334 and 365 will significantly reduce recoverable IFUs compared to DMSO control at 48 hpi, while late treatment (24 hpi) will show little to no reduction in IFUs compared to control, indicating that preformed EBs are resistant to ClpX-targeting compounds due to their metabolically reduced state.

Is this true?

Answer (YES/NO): YES